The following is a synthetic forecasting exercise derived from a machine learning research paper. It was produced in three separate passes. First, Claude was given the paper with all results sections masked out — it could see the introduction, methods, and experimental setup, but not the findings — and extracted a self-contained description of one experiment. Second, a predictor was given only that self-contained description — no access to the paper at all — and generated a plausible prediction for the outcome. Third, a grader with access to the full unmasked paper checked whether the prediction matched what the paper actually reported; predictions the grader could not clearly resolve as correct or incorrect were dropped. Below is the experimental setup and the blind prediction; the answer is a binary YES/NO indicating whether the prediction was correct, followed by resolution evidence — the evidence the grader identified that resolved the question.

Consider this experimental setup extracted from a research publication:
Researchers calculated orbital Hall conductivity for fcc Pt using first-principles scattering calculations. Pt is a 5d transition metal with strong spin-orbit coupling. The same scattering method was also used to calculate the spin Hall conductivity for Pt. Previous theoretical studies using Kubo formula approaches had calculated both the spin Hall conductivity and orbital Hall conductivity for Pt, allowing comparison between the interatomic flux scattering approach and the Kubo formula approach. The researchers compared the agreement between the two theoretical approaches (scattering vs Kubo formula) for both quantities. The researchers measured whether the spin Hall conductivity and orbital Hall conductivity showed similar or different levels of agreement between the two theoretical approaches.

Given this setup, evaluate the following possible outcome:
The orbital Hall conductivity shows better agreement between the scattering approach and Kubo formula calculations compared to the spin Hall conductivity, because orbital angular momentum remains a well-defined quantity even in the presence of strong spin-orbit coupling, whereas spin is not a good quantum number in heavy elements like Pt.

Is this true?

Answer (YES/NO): NO